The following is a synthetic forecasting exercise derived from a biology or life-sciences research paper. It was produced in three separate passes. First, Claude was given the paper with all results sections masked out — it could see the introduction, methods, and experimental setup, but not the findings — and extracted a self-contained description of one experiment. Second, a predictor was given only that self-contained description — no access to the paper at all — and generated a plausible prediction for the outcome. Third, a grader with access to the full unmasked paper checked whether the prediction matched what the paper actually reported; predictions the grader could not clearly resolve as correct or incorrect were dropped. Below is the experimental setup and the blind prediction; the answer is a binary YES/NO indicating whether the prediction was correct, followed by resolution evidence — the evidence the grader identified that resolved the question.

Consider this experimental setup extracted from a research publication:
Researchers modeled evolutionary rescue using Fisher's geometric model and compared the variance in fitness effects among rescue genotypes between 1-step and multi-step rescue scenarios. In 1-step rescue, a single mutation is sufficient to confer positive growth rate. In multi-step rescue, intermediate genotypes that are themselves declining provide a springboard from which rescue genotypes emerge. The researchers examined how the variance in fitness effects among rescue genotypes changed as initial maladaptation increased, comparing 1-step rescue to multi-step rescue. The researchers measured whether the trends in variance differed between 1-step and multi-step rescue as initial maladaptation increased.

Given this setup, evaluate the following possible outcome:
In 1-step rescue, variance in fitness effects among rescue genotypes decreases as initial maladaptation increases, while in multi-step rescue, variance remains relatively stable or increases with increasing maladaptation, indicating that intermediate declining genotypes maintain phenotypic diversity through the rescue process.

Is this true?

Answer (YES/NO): YES